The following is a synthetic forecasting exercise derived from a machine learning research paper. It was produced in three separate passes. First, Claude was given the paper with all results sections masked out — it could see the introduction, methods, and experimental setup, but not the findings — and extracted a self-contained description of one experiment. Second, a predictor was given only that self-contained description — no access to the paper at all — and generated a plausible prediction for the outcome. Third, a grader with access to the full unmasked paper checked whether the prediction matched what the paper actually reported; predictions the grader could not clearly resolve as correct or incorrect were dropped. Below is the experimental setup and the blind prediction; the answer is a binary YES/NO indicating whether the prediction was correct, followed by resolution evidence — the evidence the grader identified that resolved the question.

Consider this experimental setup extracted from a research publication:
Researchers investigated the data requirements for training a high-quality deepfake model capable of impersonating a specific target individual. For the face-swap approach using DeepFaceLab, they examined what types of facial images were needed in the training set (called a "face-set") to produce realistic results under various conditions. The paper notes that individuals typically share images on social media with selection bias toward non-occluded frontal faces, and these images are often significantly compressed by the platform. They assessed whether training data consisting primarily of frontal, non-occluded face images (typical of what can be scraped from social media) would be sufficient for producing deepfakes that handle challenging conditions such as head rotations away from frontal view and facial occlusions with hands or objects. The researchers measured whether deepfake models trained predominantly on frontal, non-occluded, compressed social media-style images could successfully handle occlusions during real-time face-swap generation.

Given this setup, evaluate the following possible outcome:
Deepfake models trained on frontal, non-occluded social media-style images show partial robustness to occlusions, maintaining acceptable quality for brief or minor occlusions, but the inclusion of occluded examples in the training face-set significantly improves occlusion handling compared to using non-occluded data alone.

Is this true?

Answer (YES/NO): NO